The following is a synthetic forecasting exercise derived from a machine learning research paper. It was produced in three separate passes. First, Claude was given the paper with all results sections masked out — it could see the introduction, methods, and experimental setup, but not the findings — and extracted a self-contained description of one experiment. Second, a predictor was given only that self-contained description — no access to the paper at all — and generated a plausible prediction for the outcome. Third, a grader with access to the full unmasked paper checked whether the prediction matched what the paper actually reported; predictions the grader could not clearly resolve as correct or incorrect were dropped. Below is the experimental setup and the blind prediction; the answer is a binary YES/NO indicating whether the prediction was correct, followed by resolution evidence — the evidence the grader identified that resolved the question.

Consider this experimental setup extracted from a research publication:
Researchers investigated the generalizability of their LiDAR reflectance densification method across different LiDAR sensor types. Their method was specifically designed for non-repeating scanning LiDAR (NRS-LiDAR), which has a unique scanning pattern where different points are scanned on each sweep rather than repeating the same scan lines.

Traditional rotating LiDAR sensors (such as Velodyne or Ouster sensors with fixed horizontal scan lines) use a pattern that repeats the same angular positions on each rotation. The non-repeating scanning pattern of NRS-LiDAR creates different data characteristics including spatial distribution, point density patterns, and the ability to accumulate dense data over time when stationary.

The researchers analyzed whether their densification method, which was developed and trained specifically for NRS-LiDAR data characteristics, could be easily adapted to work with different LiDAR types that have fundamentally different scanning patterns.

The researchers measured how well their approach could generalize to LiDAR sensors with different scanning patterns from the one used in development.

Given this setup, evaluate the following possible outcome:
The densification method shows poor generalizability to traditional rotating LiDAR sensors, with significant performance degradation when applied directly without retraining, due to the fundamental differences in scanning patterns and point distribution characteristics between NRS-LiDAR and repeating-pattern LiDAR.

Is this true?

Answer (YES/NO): YES